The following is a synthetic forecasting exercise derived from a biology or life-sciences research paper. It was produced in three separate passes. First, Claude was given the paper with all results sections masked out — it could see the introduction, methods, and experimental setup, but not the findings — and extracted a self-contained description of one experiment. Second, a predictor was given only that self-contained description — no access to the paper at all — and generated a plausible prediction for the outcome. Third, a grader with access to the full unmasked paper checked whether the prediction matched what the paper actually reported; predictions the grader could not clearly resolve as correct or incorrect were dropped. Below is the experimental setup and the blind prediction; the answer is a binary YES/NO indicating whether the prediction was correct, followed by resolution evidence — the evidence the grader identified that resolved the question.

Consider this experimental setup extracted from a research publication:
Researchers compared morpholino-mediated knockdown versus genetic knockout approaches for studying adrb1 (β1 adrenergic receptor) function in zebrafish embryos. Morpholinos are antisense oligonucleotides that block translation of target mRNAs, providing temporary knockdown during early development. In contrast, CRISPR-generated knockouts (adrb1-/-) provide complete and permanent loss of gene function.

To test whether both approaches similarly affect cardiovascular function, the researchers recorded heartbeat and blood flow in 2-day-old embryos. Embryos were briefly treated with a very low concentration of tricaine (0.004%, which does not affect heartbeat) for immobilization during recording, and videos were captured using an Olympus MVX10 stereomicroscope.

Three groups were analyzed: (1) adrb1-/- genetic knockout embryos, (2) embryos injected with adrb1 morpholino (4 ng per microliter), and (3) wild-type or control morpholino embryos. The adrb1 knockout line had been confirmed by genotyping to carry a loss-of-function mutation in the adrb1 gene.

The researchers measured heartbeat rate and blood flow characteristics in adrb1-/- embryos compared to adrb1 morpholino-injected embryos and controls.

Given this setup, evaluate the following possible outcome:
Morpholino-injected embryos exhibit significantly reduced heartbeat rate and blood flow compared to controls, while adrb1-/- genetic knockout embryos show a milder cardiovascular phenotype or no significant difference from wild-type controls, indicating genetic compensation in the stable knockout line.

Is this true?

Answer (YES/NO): NO